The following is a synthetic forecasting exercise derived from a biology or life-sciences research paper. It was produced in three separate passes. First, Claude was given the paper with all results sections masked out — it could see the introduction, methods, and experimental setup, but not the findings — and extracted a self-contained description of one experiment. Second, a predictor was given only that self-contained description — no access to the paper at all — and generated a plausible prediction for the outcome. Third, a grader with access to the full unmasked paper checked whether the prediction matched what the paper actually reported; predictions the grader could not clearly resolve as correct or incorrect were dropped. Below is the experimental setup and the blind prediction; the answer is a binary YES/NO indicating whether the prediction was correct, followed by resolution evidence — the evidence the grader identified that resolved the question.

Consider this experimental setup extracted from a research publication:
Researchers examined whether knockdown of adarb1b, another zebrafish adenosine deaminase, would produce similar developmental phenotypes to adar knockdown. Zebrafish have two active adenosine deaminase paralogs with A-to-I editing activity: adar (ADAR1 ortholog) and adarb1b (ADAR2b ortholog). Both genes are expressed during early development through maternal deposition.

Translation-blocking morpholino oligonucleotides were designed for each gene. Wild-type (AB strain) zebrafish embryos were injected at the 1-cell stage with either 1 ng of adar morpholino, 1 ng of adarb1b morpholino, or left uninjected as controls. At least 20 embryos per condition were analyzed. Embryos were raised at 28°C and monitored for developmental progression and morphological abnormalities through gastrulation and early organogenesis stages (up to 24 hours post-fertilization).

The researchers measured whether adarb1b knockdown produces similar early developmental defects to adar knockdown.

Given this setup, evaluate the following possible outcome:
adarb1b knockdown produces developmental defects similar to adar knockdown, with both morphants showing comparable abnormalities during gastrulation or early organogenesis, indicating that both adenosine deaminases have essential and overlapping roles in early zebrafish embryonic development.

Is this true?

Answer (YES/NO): NO